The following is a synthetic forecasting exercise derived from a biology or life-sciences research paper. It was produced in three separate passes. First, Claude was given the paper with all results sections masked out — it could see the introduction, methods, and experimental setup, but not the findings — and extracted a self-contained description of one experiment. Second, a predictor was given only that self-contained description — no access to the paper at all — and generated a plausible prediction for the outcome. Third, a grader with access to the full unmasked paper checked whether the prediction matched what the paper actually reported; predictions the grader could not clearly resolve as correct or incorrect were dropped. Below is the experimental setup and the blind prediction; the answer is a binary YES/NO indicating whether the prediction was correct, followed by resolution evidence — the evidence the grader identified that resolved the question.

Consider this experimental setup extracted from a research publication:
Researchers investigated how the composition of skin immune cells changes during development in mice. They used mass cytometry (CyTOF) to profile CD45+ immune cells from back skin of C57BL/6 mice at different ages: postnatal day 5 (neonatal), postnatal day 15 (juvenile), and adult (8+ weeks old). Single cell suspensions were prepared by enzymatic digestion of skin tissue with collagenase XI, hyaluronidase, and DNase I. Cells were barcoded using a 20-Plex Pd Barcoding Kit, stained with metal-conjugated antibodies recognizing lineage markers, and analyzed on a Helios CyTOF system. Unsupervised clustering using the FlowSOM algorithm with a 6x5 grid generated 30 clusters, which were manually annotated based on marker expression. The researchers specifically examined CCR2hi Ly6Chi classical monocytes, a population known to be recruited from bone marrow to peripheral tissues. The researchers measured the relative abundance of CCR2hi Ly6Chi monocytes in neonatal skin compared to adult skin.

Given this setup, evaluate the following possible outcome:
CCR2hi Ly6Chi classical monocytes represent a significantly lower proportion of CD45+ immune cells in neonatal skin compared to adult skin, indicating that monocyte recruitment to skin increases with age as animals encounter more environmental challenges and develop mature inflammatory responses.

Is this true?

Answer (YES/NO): NO